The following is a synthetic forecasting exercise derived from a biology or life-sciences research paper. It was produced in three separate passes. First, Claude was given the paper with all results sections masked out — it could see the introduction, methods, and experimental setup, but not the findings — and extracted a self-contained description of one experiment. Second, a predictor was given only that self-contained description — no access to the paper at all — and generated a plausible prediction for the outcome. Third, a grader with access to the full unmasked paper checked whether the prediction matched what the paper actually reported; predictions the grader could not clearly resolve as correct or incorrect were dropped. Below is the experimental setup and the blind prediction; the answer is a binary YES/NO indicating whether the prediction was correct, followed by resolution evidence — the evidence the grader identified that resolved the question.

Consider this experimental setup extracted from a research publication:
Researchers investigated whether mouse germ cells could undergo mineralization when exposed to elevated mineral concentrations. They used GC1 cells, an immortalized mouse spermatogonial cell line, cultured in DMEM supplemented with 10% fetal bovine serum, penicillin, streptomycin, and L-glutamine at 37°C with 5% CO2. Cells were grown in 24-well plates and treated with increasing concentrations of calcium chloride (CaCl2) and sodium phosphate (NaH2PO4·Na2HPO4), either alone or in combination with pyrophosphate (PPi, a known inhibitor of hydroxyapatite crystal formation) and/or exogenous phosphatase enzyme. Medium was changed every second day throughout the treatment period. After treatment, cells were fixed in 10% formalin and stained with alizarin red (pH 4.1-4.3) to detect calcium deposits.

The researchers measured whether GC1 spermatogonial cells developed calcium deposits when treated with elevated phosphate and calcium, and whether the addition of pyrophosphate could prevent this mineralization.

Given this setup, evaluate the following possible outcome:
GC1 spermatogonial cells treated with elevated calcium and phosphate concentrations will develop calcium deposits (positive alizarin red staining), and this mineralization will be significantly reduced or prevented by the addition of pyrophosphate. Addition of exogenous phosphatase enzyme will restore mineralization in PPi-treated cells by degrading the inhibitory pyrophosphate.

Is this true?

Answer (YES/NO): YES